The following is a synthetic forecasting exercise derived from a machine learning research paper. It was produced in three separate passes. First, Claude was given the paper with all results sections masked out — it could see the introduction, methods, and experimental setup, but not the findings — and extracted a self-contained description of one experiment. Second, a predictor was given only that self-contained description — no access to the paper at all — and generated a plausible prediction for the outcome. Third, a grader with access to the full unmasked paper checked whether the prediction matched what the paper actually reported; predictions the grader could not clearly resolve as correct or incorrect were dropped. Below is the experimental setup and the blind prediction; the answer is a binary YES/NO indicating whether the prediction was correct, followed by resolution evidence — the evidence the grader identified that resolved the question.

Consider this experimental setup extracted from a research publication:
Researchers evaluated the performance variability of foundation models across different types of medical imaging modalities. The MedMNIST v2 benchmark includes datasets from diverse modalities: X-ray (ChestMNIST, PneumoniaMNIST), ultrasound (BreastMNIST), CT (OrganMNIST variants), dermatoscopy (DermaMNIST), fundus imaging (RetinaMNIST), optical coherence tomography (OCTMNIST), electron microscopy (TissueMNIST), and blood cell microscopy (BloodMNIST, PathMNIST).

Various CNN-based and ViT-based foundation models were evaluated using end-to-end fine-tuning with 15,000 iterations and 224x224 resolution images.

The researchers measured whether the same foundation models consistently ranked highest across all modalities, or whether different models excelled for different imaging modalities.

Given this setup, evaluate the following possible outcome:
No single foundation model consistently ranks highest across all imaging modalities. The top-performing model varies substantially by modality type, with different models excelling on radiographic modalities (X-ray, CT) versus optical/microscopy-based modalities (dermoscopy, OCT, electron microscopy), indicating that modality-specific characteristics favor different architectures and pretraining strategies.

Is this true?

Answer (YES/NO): NO